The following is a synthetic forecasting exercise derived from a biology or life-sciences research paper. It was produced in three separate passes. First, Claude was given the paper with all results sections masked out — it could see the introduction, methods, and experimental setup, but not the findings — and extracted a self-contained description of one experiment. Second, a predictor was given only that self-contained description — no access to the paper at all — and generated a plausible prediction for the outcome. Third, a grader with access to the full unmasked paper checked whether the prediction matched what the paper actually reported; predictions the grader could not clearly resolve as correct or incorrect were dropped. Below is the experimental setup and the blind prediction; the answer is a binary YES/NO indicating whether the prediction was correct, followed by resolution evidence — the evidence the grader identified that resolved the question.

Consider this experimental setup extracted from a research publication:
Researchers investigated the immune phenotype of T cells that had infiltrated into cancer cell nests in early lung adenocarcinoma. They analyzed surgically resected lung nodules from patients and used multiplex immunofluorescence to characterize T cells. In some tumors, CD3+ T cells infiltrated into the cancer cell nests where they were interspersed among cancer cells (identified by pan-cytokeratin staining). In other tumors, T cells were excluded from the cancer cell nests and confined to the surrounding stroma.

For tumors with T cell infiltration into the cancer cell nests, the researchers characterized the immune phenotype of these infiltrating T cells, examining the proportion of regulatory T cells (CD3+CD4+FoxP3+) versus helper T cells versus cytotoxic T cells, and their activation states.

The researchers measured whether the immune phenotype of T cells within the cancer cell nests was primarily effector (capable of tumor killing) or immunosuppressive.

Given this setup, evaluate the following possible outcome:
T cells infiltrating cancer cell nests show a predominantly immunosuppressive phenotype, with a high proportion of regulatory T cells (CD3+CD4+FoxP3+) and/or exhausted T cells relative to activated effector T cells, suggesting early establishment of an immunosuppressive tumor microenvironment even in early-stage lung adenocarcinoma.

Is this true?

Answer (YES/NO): YES